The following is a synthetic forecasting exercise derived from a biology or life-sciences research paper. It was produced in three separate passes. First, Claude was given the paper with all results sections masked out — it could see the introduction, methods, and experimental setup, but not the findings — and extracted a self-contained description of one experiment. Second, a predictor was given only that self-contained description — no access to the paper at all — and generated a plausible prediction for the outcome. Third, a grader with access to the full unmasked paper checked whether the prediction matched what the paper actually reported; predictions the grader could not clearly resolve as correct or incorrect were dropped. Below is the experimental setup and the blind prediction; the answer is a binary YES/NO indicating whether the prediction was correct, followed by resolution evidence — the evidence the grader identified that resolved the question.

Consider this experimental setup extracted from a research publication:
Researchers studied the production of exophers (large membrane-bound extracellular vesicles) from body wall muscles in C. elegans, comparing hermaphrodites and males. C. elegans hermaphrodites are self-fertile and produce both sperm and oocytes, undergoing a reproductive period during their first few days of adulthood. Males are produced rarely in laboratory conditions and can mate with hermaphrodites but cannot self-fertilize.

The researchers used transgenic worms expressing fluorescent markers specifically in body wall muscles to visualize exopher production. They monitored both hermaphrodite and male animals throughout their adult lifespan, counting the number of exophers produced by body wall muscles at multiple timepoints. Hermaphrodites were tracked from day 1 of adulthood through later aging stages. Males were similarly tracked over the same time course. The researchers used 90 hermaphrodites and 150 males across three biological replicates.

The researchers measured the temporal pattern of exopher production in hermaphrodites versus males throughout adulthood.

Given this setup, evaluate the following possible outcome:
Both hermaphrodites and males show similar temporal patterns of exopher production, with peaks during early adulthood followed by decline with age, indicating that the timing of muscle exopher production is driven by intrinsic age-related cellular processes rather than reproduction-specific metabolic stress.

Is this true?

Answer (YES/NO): NO